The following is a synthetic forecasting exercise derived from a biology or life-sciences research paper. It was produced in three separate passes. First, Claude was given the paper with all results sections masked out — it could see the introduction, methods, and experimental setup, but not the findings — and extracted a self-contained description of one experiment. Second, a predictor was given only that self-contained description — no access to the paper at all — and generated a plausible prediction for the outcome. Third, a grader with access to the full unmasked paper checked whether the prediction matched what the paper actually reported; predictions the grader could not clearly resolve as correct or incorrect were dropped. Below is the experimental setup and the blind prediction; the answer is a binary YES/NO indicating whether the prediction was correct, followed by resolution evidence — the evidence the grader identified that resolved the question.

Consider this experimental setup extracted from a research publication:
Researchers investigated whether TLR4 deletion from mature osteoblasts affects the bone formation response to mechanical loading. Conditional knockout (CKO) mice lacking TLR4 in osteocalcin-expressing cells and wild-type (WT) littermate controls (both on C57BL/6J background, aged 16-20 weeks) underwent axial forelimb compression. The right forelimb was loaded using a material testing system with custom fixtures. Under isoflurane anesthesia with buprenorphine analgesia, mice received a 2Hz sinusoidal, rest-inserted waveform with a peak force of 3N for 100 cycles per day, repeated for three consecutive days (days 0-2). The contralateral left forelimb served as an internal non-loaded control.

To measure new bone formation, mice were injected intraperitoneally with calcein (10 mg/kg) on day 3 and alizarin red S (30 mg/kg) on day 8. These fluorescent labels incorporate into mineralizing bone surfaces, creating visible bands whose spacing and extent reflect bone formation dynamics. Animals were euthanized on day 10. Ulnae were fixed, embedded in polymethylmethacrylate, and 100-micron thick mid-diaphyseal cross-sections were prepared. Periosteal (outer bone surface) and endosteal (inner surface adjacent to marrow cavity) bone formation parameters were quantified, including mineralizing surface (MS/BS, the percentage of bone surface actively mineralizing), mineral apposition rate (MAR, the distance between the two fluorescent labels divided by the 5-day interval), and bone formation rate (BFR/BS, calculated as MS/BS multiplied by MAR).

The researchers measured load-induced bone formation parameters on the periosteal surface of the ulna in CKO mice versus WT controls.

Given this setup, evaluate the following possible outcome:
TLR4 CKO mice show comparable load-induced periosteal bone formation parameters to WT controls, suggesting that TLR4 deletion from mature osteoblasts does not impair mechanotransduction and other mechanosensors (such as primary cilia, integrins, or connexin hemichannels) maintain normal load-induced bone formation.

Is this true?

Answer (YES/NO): NO